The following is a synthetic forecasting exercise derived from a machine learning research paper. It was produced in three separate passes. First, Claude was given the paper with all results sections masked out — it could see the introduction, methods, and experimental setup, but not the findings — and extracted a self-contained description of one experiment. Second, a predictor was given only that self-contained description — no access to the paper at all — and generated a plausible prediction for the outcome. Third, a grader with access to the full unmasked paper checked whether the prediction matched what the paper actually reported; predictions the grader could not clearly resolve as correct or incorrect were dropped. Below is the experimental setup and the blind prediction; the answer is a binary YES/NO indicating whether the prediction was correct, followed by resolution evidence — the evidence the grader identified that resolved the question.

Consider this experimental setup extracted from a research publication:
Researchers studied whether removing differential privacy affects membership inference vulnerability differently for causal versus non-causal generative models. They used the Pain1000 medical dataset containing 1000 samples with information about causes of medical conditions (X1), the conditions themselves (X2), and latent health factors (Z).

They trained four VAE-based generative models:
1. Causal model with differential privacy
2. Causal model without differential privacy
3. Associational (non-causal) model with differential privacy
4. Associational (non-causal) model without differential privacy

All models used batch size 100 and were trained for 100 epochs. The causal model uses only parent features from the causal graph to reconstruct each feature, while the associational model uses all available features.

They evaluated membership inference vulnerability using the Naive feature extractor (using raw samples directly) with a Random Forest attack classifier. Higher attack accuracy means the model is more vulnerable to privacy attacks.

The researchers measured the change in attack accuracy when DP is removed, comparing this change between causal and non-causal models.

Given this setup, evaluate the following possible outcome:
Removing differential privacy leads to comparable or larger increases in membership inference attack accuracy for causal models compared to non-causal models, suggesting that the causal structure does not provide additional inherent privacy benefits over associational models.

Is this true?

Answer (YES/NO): YES